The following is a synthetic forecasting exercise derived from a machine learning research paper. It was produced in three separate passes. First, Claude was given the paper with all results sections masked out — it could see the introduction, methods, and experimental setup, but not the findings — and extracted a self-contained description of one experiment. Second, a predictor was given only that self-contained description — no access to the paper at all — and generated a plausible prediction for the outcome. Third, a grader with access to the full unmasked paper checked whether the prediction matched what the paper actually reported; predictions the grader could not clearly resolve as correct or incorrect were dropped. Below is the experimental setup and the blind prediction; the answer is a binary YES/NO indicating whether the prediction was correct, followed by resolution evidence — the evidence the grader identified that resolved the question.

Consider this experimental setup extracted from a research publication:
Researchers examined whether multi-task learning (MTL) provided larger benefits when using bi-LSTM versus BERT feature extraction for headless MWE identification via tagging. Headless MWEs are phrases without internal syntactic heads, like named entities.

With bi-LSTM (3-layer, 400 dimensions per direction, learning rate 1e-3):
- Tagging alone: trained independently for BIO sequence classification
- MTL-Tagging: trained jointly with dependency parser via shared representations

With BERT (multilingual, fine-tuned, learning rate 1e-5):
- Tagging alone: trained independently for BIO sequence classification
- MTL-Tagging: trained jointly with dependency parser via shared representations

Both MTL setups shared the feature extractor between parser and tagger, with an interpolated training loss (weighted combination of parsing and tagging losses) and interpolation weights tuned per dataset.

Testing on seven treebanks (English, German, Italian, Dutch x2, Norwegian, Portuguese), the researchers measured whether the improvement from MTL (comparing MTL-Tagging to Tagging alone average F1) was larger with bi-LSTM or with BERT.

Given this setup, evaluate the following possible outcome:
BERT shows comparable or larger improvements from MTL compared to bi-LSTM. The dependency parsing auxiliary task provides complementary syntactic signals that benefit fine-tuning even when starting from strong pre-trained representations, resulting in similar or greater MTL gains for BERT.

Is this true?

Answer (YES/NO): NO